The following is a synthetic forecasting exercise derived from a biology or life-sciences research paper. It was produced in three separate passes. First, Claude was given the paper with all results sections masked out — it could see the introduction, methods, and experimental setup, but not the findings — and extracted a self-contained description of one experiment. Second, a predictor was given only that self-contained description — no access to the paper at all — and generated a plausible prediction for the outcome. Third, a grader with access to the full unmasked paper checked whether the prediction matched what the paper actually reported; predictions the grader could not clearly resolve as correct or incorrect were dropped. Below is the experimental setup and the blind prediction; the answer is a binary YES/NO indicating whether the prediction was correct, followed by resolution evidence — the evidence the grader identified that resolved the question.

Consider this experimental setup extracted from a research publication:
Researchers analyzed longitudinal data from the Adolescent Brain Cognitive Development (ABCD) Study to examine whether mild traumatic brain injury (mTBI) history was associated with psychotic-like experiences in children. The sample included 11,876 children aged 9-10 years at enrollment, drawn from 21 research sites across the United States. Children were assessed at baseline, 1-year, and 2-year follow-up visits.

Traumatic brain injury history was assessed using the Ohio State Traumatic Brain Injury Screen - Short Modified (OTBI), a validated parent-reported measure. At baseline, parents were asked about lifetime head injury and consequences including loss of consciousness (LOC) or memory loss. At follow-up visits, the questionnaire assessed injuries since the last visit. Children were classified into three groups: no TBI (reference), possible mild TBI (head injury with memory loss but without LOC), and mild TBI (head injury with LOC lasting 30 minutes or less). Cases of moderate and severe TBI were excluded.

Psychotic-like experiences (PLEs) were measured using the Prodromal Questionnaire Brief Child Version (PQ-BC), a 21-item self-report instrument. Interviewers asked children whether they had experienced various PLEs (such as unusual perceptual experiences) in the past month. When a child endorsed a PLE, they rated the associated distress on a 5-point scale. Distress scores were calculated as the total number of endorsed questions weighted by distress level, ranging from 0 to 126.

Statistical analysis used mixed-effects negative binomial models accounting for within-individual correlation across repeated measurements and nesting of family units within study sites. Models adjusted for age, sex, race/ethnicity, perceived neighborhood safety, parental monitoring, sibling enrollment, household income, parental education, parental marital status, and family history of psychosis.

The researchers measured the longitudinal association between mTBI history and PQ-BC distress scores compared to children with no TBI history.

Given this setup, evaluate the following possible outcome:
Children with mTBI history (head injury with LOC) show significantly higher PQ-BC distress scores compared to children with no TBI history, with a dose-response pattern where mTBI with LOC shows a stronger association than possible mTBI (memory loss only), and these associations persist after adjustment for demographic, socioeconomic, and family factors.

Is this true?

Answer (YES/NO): NO